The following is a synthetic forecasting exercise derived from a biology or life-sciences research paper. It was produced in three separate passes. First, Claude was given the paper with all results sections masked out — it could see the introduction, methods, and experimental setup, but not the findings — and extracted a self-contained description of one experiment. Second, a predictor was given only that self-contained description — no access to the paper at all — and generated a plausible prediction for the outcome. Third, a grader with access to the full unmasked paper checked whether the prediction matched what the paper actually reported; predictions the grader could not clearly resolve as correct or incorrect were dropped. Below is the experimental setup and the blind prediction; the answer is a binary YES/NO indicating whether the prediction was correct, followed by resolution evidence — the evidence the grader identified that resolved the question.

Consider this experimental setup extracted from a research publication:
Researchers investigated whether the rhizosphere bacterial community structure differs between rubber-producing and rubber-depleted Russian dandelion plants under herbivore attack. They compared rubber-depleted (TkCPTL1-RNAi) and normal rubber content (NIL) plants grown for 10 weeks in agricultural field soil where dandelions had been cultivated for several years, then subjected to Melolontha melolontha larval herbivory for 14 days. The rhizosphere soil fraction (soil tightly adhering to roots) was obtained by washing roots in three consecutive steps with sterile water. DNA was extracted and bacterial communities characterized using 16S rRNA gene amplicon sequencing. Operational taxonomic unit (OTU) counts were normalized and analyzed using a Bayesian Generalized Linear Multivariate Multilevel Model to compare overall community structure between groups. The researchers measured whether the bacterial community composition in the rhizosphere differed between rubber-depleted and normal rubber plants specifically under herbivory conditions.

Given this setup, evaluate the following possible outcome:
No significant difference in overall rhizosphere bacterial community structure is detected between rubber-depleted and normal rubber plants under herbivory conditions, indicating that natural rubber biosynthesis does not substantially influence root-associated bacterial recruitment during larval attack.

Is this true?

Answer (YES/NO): NO